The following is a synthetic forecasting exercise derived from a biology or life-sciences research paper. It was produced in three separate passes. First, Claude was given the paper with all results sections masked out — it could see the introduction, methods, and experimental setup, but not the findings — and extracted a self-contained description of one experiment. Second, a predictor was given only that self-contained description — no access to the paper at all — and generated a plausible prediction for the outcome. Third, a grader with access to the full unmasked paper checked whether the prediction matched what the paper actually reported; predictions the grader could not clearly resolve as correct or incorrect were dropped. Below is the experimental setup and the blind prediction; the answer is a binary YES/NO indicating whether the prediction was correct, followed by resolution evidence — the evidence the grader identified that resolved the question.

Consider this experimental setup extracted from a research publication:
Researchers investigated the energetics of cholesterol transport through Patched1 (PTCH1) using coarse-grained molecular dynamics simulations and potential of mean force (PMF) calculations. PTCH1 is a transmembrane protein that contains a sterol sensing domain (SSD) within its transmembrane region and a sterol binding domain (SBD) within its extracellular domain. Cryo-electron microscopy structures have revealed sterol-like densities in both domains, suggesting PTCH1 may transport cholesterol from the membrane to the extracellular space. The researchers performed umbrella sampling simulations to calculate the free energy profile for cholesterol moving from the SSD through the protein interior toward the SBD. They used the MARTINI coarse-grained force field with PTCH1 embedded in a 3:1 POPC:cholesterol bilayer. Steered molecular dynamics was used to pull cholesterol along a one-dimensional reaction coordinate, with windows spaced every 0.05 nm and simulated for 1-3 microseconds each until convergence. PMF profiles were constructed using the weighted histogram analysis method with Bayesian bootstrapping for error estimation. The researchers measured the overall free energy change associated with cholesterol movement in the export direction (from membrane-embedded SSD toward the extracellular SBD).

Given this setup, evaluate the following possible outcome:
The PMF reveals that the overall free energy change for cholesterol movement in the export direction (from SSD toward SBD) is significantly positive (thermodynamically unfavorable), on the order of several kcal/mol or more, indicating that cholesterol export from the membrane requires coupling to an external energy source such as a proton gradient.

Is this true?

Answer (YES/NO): YES